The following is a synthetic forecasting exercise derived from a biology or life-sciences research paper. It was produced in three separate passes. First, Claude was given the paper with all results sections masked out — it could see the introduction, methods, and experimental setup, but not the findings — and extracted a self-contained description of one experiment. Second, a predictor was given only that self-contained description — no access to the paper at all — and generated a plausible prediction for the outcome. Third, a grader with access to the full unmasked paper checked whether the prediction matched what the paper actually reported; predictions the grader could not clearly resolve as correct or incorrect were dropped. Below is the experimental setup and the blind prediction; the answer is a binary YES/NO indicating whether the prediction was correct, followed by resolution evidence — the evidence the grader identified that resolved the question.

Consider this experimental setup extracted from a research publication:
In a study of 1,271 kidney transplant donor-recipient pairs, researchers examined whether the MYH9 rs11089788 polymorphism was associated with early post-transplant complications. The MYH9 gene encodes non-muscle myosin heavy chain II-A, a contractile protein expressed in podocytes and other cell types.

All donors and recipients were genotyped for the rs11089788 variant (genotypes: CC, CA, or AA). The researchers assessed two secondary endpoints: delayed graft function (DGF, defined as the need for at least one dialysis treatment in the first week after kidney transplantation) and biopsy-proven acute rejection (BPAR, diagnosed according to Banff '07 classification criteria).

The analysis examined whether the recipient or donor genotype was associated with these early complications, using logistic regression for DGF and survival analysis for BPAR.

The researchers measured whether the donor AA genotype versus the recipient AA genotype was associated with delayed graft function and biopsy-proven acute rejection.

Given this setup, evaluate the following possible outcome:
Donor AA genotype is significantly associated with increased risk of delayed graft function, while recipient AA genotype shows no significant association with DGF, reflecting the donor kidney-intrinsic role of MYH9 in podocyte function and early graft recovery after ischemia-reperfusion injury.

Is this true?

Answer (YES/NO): NO